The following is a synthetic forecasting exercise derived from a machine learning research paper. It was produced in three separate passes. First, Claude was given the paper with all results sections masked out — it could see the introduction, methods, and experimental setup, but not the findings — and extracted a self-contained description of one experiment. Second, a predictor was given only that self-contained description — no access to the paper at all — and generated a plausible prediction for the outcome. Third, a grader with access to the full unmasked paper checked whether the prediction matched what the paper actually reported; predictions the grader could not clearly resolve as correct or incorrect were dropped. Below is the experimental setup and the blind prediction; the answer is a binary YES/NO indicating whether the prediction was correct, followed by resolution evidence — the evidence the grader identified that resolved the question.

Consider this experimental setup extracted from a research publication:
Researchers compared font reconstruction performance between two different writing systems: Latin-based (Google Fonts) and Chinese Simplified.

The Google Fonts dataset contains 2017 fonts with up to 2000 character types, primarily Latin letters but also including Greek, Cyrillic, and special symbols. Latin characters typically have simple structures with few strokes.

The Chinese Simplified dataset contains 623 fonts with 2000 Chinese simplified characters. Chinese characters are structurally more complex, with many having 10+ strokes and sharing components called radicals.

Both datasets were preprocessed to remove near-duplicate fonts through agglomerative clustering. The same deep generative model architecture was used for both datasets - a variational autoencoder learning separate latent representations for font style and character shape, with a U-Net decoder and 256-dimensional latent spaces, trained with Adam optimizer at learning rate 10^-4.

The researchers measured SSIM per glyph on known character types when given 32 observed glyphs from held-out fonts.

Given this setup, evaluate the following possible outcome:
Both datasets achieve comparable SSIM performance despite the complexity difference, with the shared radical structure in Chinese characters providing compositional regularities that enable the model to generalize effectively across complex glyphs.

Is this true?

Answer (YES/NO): NO